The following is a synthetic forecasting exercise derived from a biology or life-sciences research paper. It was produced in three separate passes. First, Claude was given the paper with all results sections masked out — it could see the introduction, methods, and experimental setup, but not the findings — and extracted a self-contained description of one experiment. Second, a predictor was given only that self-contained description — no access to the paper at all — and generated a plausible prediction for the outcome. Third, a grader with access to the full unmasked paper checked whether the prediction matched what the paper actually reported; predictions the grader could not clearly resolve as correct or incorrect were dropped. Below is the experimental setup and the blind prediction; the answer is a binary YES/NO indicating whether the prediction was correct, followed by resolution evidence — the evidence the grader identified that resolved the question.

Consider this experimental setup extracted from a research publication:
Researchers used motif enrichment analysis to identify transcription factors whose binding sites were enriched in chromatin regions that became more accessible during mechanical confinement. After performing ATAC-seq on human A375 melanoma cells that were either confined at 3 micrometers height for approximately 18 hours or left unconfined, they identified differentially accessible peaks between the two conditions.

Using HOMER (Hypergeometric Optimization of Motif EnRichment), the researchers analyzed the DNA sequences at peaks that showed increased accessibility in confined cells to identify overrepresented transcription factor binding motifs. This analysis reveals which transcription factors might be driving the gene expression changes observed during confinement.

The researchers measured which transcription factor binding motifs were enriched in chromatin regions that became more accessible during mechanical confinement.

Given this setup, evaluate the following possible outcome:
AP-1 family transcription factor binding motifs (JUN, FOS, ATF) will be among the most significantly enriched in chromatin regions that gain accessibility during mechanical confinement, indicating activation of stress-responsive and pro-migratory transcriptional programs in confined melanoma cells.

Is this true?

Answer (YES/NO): YES